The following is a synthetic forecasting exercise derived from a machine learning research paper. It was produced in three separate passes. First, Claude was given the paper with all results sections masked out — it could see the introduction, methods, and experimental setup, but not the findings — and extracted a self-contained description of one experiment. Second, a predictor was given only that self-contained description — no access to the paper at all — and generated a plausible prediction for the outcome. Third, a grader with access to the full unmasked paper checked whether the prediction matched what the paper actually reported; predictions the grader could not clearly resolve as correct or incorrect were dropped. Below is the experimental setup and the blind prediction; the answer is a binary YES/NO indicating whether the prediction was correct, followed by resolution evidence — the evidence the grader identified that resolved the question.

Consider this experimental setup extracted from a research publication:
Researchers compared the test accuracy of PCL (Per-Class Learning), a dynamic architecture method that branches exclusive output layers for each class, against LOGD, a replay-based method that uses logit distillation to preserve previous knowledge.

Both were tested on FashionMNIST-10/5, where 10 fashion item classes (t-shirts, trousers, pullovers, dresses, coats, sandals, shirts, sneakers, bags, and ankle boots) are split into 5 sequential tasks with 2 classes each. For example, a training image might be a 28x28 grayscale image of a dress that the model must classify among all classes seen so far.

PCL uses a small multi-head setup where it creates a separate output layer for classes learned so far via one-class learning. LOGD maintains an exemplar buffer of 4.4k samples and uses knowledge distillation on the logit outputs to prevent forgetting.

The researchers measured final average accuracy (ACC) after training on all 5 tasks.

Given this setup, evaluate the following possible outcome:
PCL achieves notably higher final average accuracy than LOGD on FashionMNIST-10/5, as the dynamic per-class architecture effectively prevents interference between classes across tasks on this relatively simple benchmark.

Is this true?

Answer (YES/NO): NO